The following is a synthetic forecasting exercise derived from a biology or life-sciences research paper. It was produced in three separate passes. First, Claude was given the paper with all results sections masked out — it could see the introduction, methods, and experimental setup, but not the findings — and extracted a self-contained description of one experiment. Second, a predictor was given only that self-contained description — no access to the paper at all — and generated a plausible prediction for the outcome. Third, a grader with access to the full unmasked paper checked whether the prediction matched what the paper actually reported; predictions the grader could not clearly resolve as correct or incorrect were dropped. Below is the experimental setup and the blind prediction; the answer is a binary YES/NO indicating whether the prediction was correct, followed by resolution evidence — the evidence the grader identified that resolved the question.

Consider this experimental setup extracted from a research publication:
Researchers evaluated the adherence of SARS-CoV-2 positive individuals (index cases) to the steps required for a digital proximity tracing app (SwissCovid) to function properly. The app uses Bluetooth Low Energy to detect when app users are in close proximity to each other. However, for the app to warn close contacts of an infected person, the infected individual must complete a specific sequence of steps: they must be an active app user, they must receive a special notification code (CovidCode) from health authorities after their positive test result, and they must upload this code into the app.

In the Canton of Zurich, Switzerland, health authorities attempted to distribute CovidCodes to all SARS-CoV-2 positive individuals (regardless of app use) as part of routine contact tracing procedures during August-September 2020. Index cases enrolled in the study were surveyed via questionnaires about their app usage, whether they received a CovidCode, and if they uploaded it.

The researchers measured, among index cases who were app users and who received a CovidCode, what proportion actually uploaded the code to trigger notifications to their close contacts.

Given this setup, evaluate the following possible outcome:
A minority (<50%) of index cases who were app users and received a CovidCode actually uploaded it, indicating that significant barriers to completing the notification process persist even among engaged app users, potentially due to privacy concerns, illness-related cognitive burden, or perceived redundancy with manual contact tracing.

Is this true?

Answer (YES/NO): NO